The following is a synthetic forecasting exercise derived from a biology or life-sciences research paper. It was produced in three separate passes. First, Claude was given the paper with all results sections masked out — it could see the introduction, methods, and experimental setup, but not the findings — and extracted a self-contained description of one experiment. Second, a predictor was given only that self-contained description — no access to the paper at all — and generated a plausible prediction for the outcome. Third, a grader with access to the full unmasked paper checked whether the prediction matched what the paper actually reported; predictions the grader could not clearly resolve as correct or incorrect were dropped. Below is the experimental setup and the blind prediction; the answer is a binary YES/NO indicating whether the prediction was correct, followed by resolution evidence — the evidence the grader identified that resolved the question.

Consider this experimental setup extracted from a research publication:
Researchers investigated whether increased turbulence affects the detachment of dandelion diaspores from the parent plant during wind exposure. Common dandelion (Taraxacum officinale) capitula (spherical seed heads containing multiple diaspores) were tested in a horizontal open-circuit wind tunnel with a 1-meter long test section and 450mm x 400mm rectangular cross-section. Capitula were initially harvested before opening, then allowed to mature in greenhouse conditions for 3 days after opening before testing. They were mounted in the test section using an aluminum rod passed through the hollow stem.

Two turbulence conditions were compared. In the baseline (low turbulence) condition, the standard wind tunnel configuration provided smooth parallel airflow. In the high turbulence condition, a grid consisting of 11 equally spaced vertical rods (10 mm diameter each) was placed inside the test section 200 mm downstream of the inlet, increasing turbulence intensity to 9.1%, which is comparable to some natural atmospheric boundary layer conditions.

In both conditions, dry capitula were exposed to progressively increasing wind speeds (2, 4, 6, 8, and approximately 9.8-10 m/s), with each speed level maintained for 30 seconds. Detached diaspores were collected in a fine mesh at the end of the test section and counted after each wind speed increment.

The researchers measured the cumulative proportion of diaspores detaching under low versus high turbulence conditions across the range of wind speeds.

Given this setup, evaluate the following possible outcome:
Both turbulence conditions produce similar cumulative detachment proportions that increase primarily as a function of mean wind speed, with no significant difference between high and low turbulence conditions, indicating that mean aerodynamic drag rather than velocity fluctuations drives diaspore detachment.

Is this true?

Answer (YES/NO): NO